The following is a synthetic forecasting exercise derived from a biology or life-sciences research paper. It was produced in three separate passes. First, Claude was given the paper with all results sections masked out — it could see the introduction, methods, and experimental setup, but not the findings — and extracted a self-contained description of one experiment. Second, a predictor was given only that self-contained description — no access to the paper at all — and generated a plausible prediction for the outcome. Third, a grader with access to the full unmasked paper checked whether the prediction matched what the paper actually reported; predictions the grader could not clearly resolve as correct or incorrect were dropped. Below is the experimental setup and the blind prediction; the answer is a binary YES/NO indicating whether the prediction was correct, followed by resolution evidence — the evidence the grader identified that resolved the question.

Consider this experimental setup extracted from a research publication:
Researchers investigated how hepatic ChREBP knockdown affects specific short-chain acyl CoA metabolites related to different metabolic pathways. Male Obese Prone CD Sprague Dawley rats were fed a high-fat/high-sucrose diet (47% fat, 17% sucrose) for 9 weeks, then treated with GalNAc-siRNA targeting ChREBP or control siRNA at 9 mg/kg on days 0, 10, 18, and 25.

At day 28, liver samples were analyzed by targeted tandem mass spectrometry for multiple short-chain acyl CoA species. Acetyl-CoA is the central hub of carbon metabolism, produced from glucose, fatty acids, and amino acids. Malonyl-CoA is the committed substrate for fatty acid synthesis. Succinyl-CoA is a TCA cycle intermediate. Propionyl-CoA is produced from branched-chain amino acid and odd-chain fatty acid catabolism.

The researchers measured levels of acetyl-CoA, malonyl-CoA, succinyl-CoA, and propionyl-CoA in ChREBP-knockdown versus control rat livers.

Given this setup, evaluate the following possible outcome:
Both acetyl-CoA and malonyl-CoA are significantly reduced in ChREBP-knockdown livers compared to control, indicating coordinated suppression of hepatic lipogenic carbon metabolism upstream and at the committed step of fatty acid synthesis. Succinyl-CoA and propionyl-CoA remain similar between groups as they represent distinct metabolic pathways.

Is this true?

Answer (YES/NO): NO